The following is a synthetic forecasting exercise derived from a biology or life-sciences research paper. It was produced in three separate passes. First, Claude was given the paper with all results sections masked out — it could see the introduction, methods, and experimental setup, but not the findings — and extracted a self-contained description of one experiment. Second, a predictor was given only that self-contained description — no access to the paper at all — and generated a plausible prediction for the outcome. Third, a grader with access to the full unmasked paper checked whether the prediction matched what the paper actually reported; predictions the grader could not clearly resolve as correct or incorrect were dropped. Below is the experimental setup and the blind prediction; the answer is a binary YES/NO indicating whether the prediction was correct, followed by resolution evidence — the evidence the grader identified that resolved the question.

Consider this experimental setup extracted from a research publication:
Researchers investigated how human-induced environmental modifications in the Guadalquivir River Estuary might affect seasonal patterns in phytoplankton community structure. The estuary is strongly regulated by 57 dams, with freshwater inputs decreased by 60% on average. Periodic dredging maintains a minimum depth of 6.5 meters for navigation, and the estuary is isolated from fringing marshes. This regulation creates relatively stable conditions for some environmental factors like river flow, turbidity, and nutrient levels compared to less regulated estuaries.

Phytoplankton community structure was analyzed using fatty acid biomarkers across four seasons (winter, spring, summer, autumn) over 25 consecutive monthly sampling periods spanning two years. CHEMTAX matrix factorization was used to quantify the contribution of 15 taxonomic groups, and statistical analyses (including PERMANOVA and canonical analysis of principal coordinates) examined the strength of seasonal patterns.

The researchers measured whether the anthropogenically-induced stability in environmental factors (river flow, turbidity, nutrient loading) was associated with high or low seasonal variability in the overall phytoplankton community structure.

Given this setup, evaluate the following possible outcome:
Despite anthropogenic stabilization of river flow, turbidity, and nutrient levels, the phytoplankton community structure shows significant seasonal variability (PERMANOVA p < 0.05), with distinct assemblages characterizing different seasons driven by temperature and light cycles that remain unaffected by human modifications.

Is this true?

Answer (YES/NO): NO